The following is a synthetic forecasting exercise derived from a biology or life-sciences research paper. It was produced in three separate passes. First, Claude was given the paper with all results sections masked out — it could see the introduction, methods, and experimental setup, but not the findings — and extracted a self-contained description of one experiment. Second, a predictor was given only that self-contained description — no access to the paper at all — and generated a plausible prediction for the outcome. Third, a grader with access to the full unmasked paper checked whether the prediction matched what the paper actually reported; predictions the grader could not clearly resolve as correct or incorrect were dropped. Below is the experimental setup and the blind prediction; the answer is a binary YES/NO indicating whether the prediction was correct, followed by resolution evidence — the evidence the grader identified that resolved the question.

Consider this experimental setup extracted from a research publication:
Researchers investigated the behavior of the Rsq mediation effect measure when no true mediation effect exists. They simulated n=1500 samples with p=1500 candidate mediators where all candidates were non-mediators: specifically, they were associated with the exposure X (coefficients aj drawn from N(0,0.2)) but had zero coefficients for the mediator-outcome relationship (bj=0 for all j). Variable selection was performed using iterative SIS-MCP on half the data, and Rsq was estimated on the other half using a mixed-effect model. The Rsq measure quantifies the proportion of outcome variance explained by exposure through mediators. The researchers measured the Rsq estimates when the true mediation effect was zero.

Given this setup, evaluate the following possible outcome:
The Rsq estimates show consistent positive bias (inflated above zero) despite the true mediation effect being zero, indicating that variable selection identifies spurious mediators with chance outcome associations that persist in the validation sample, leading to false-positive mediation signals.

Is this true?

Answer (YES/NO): NO